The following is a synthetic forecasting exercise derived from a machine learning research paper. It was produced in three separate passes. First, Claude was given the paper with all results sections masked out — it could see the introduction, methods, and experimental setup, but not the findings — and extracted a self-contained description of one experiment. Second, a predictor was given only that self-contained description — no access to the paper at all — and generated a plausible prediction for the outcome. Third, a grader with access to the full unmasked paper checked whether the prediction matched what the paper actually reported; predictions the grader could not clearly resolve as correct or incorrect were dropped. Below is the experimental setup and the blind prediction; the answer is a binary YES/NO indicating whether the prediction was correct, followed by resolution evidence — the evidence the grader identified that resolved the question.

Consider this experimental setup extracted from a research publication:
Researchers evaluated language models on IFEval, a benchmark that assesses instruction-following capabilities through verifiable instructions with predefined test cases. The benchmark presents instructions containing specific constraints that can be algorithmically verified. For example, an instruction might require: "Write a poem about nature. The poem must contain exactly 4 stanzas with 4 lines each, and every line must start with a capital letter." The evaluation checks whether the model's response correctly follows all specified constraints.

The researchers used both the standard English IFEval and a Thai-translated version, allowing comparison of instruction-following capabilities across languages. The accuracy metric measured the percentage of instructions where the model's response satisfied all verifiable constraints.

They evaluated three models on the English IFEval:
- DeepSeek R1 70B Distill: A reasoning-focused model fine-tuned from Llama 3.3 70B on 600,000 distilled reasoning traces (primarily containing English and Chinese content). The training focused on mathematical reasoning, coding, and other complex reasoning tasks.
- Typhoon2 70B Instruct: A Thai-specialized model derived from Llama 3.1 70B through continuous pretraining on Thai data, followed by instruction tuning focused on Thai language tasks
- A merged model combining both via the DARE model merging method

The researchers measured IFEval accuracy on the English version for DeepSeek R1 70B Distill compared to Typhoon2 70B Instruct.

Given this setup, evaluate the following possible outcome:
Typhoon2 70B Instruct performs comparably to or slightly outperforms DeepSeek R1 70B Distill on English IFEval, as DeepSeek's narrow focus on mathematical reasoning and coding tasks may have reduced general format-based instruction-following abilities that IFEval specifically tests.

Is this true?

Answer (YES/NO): YES